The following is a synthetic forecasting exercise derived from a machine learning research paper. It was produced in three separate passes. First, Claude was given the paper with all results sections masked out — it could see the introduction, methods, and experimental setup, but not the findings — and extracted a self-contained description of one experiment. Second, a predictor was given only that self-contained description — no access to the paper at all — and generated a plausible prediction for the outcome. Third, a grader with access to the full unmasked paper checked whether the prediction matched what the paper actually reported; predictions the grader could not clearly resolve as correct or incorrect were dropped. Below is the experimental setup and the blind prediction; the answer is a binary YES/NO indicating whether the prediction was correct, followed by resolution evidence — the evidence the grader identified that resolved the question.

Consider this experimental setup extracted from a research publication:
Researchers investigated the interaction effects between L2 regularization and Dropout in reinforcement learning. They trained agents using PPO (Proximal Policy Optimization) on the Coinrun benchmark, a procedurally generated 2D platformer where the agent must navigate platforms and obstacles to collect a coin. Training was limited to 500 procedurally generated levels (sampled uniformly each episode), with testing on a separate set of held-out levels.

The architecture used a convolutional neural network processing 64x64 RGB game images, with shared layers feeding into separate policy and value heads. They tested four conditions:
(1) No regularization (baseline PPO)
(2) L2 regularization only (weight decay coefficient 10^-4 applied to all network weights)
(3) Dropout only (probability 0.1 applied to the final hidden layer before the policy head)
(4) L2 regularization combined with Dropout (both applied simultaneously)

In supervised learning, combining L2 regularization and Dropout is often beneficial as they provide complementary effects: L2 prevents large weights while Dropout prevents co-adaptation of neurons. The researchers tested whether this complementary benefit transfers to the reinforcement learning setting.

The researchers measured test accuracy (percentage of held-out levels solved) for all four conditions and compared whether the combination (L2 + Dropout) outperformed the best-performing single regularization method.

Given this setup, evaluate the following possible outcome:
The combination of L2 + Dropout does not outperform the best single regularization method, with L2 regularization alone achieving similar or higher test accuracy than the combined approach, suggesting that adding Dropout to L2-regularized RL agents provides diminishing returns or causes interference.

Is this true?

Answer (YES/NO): YES